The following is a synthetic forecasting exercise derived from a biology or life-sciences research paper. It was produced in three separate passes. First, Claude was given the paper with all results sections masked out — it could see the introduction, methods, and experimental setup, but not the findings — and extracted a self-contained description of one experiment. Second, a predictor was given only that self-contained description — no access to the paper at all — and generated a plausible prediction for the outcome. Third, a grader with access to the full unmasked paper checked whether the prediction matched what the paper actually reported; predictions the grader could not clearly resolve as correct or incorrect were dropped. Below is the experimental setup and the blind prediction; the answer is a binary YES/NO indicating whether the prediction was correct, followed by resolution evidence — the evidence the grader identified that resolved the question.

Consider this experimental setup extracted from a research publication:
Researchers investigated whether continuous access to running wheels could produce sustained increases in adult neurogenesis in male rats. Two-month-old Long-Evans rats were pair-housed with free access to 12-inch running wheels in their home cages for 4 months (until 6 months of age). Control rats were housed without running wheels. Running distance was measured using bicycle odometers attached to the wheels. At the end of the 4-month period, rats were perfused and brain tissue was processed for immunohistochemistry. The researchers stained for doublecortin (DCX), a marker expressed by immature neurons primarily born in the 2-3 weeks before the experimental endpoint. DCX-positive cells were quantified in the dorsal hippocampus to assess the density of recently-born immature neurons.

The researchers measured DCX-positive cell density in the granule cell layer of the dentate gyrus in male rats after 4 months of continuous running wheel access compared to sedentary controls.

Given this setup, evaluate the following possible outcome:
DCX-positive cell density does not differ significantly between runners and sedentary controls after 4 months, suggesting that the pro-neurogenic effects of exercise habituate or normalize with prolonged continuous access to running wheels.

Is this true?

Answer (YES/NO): YES